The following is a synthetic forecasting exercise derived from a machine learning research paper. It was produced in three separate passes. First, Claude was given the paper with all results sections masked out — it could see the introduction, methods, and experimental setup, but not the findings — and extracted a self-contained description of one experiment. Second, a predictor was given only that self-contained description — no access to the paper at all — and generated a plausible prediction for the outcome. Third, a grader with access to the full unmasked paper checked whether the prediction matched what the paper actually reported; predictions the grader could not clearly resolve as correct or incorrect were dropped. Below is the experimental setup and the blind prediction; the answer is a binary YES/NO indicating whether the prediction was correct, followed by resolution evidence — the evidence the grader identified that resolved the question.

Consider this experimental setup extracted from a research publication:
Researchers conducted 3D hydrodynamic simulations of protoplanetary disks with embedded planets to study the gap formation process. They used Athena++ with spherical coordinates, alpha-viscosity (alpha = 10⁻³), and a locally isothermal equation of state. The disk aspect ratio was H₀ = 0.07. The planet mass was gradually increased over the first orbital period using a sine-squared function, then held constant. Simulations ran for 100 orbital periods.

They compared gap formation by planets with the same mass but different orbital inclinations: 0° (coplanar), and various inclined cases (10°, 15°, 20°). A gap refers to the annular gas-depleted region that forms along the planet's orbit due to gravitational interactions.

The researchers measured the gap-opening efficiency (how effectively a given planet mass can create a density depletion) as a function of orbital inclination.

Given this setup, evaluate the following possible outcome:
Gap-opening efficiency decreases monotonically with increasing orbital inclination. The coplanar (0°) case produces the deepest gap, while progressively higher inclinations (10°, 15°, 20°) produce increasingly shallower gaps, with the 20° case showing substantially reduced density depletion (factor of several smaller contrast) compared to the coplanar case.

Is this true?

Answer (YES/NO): YES